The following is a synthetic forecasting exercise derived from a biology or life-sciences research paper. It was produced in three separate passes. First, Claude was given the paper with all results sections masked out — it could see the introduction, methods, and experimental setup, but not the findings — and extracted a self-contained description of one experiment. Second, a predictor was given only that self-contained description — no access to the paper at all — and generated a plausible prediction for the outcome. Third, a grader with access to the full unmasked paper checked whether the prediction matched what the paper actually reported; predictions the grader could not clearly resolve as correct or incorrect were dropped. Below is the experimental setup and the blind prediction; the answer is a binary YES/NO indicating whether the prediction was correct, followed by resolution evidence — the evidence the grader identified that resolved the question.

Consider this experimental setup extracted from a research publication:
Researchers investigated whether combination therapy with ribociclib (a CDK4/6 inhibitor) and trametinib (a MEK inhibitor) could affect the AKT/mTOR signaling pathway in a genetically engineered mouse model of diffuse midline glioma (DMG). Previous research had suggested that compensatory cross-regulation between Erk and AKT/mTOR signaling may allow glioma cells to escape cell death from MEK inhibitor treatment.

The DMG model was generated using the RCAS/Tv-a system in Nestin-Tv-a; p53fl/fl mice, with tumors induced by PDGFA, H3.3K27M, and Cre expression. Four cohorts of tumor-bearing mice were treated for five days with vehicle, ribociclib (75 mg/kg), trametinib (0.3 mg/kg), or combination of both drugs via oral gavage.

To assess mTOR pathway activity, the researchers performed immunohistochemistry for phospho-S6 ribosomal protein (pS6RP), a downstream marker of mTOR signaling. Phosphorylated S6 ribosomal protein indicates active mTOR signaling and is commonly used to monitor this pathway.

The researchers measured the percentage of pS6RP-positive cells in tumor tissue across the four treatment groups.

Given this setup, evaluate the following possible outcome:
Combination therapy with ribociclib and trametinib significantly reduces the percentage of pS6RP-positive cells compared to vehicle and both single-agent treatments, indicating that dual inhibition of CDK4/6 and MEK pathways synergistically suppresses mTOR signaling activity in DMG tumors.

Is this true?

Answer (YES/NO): NO